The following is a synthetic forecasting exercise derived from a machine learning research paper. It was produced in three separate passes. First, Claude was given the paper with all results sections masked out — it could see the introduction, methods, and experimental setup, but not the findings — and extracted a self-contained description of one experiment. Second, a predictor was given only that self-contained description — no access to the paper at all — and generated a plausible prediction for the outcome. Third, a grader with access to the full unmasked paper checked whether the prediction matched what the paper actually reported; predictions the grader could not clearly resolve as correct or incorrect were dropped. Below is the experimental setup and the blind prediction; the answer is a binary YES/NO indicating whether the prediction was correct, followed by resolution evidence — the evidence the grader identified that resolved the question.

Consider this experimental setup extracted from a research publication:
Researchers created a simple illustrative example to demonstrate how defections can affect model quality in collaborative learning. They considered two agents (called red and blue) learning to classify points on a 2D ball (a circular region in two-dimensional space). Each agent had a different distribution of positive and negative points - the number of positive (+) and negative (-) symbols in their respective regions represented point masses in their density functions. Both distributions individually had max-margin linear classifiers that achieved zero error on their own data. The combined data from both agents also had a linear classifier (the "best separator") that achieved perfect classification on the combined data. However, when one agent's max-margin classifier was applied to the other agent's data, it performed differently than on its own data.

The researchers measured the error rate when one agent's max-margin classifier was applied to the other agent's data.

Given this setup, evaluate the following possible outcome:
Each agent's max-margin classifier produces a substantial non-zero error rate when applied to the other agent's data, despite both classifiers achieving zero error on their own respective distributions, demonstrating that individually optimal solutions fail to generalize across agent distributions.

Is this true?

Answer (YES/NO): YES